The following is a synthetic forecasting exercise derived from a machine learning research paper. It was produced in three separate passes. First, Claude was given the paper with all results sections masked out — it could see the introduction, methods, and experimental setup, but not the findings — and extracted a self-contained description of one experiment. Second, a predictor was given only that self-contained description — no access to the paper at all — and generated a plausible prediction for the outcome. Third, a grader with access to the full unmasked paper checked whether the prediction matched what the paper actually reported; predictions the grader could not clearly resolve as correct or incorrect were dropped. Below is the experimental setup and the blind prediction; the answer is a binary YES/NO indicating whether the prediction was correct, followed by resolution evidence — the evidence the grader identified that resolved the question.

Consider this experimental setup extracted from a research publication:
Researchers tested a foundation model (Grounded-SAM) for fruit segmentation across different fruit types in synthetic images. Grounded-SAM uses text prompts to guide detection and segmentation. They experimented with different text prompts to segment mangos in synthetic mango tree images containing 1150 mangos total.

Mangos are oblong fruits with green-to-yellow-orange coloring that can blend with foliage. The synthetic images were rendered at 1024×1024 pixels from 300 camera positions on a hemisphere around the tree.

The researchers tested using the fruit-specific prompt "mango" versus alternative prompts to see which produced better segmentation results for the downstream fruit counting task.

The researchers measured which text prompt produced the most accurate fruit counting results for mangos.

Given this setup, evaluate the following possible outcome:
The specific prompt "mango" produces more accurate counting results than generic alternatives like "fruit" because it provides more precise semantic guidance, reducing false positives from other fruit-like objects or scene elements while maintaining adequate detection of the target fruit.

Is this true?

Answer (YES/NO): NO